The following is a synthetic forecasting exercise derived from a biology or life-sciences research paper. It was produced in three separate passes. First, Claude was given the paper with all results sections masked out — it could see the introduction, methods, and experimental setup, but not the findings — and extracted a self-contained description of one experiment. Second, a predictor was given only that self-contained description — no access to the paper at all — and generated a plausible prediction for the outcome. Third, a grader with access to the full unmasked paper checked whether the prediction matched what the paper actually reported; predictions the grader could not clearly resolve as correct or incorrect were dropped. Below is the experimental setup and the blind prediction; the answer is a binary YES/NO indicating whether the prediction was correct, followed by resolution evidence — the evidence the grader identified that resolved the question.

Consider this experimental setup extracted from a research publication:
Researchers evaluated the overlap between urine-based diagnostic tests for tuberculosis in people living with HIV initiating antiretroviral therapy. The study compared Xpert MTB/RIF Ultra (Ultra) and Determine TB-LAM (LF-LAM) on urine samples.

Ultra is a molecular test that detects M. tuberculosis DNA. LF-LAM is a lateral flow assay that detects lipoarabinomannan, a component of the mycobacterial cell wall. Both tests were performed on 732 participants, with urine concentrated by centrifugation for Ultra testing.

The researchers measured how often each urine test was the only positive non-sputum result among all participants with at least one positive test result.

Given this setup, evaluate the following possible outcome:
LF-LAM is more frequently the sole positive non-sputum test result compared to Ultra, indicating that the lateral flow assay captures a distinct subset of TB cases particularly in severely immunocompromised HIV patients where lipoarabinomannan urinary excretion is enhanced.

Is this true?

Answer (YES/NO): YES